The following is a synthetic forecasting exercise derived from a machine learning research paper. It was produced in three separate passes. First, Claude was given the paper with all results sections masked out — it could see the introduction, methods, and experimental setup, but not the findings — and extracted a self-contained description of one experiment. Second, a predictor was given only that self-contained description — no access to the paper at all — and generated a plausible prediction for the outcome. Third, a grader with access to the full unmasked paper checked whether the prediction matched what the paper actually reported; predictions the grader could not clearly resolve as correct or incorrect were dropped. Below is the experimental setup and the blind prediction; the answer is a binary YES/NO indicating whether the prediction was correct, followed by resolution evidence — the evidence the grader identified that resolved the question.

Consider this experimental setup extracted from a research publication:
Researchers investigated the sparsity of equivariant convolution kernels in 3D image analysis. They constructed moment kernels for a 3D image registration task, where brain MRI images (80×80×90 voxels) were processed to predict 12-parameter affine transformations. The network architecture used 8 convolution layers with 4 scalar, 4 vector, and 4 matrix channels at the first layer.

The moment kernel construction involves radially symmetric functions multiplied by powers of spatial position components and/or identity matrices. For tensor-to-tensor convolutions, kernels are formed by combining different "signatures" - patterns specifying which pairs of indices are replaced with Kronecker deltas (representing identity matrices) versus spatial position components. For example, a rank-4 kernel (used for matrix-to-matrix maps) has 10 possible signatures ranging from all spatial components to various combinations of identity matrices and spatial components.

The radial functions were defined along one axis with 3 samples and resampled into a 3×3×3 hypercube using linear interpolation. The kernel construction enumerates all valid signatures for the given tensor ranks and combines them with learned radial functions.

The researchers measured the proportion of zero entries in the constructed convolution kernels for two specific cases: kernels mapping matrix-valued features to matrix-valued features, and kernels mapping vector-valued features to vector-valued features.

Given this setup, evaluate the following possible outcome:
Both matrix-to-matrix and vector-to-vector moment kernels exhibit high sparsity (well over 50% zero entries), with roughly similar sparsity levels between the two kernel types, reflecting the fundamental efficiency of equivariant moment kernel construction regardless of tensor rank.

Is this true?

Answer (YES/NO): NO